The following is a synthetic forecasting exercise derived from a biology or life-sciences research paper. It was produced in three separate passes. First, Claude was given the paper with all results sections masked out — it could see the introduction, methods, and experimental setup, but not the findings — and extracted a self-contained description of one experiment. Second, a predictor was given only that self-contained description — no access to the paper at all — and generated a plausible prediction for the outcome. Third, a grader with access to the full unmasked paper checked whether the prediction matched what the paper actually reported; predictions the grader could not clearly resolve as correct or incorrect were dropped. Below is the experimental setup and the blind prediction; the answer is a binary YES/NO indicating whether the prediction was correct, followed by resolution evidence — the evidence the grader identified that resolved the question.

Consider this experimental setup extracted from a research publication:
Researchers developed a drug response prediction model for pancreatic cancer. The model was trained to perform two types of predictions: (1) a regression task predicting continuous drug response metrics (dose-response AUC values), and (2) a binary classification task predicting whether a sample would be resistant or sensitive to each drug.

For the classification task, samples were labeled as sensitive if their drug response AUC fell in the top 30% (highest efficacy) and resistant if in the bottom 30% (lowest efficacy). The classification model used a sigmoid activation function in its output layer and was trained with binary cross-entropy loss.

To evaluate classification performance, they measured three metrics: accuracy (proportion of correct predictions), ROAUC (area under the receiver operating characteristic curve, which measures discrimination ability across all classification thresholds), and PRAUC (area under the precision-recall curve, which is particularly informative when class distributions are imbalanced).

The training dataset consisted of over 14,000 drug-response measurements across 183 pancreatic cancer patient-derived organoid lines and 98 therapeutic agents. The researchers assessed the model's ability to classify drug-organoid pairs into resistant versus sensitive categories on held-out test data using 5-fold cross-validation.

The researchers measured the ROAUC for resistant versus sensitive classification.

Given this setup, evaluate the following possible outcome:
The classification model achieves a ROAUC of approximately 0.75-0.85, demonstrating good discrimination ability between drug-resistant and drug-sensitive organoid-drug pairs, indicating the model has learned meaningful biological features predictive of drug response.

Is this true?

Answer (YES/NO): YES